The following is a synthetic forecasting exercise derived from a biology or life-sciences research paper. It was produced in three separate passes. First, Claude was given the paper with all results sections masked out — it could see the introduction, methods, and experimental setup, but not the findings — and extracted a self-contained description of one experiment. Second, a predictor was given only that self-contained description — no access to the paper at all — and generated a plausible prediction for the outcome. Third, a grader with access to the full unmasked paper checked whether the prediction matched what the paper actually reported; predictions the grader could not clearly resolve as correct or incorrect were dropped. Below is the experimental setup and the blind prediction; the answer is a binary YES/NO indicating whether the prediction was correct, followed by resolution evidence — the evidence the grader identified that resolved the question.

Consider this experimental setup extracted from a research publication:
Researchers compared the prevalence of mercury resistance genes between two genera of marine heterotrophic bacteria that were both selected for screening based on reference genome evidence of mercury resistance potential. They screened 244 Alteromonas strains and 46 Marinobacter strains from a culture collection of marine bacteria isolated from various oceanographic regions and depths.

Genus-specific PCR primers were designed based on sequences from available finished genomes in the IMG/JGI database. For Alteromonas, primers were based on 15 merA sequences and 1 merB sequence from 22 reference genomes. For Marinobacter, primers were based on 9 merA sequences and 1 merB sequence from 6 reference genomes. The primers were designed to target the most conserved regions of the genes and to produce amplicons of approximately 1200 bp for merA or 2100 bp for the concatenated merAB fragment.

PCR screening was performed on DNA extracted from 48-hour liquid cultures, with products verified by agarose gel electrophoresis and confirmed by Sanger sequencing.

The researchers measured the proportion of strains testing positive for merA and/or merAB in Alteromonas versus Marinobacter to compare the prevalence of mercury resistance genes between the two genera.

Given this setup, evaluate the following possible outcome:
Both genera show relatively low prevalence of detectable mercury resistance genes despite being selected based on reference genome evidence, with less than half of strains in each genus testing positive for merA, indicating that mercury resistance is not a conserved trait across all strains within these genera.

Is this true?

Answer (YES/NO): NO